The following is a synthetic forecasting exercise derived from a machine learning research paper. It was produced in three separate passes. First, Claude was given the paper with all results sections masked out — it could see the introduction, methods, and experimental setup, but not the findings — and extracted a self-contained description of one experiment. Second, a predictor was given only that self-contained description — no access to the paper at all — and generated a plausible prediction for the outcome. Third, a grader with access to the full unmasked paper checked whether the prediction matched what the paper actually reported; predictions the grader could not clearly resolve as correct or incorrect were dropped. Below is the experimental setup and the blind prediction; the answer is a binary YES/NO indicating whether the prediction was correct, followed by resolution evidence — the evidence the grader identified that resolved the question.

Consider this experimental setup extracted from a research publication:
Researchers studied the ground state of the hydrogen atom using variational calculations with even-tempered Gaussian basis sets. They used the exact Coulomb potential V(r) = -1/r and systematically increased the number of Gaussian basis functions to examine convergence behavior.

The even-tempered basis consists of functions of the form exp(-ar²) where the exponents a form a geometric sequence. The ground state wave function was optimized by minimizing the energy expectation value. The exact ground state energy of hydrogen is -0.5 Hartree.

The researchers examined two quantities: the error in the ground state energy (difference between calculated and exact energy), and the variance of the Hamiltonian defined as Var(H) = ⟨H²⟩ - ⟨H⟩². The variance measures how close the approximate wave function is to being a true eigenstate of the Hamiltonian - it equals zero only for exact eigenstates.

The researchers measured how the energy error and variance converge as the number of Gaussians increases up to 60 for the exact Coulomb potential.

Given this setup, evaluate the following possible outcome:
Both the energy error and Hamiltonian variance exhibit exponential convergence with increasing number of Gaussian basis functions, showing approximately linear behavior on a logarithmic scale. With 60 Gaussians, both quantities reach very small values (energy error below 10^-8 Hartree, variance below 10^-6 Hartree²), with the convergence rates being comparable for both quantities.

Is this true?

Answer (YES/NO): NO